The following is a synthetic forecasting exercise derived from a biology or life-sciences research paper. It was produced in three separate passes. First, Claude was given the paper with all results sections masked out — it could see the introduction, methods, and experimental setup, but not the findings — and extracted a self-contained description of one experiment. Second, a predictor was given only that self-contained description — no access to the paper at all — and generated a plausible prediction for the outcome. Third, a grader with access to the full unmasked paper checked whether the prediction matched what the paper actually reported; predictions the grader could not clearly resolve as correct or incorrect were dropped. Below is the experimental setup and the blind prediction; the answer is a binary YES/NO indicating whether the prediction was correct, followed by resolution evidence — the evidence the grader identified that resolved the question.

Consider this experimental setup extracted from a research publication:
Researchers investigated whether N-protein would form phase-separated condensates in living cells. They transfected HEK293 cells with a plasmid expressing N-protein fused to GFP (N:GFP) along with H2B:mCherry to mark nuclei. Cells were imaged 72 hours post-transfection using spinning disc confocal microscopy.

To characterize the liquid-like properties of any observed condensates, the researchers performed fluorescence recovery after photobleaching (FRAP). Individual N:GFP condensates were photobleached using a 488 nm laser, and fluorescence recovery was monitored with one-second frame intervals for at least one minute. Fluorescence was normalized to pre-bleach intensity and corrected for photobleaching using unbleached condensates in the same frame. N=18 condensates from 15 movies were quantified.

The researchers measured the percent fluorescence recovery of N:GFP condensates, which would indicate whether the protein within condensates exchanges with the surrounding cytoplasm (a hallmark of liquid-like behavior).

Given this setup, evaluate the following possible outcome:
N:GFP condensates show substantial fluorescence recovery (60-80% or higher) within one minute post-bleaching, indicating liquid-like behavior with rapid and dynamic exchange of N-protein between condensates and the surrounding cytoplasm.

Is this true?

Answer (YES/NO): NO